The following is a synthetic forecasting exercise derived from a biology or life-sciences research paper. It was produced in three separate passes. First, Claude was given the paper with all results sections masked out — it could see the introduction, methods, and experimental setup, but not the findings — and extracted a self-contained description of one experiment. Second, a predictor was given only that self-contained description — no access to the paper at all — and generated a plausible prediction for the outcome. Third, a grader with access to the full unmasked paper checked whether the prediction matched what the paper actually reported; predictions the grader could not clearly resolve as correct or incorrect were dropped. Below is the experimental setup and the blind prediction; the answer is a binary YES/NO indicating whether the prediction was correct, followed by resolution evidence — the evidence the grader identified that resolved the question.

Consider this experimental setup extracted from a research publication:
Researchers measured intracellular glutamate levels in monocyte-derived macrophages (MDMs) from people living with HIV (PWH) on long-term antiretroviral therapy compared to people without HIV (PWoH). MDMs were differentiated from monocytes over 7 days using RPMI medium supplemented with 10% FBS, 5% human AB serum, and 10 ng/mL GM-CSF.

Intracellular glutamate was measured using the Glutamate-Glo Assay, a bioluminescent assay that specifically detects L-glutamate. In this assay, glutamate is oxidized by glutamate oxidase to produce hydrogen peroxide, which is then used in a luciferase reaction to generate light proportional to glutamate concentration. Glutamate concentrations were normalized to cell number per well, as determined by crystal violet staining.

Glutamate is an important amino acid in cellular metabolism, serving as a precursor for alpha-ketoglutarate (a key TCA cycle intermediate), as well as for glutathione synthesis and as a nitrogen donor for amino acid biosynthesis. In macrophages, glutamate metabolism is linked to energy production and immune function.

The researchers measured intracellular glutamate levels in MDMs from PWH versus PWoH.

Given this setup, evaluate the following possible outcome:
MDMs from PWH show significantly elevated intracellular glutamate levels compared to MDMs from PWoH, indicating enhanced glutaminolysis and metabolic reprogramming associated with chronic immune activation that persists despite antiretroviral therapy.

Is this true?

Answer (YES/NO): NO